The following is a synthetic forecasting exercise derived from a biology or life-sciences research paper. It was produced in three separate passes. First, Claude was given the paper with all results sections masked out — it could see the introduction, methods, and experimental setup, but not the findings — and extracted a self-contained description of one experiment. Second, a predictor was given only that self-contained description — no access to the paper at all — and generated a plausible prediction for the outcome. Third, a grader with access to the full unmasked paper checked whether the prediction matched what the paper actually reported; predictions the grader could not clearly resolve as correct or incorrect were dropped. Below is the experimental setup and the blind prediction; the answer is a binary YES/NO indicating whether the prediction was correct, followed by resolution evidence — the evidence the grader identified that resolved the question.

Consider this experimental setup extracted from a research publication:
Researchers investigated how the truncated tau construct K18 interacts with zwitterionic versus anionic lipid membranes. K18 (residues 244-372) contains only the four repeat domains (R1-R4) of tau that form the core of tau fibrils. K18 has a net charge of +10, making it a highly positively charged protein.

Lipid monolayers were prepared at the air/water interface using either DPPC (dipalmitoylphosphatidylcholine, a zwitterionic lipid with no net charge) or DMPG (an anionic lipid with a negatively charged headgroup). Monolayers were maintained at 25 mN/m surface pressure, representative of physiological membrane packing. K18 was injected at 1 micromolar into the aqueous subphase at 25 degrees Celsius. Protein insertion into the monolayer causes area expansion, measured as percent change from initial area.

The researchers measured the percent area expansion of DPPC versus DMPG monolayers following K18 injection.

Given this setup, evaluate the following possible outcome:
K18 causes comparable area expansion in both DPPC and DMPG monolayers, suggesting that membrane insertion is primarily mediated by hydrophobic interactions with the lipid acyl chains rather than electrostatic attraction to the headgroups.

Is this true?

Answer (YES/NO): NO